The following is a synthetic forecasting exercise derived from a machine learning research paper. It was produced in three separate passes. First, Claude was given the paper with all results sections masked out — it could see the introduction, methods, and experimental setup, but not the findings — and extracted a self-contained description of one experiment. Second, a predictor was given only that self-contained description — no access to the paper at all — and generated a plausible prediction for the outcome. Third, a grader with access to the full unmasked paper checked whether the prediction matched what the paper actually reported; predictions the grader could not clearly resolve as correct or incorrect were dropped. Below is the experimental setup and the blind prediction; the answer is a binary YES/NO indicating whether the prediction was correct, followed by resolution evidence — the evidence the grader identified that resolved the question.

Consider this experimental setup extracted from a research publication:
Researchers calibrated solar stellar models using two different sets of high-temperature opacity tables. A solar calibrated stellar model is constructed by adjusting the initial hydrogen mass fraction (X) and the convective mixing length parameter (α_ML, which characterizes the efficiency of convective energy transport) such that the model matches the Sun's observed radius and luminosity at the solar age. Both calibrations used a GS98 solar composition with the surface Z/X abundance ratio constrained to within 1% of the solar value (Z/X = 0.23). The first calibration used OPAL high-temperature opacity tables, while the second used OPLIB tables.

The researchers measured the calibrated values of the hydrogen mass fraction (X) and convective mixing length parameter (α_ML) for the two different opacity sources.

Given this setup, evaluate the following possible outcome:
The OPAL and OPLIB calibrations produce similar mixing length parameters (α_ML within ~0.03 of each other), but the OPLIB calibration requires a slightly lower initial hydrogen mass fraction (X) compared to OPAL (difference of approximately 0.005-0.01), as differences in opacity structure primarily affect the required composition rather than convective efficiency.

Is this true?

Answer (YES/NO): NO